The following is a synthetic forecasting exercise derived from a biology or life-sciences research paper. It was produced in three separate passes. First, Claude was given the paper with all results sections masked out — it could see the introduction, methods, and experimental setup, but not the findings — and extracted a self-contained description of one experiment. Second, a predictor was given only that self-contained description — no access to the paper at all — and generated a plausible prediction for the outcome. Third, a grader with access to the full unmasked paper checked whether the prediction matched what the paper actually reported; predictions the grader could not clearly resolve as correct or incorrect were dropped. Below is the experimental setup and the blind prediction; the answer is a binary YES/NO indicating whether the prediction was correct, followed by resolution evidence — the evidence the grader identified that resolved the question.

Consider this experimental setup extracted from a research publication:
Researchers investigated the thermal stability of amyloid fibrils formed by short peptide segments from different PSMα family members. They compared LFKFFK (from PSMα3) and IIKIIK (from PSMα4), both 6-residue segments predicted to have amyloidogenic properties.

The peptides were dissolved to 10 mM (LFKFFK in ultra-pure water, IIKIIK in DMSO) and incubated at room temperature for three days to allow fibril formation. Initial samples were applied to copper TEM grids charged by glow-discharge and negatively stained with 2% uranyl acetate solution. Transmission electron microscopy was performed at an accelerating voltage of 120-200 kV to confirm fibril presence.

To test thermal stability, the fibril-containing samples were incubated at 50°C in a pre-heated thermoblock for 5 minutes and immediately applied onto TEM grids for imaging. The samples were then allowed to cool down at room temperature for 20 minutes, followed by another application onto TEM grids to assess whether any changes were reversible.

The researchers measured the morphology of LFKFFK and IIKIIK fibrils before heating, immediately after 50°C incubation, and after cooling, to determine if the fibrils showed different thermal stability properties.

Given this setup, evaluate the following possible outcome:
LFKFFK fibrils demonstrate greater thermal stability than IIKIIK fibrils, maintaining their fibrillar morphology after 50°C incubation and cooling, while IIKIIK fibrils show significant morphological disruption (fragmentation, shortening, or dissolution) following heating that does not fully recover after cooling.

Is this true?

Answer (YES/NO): NO